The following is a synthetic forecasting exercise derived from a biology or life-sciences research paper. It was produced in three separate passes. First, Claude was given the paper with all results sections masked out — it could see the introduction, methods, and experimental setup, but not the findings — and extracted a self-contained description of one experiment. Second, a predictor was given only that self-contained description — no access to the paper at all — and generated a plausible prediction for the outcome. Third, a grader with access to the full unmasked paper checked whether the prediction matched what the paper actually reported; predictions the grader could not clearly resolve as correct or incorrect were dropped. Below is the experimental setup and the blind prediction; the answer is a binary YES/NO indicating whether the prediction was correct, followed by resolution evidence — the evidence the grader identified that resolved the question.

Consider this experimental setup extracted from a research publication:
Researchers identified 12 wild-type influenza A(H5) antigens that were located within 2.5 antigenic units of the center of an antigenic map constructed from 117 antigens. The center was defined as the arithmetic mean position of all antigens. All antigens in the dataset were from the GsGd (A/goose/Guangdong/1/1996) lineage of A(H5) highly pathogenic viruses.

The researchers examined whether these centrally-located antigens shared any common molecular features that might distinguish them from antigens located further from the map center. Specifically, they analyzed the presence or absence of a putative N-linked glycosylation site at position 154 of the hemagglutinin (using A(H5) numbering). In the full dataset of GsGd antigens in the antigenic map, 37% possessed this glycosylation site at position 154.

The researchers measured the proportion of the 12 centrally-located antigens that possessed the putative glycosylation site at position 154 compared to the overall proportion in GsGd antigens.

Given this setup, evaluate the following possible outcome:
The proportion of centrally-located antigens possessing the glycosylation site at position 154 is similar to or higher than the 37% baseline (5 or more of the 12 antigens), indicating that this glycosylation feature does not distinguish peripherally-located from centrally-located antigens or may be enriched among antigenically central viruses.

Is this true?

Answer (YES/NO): NO